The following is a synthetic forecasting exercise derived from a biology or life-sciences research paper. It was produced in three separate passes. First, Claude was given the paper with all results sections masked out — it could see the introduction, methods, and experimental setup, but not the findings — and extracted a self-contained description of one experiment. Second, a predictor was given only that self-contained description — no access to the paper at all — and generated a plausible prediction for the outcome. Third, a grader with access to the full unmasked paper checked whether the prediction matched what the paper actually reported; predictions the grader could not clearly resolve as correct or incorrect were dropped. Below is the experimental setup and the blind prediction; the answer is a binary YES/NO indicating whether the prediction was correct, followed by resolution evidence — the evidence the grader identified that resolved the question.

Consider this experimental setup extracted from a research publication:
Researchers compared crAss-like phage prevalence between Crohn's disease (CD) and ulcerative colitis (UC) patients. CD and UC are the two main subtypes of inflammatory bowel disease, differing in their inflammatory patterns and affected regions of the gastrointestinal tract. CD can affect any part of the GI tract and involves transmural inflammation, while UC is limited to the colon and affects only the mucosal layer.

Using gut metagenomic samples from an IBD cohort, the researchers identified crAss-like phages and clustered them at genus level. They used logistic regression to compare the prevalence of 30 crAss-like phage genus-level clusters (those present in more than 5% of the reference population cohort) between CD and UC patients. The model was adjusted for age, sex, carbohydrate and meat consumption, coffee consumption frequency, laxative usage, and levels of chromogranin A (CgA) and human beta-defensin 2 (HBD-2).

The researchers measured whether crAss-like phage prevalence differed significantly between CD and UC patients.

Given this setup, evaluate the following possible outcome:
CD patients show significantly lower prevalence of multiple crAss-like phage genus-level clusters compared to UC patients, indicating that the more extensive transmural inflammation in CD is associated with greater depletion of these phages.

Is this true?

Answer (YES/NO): NO